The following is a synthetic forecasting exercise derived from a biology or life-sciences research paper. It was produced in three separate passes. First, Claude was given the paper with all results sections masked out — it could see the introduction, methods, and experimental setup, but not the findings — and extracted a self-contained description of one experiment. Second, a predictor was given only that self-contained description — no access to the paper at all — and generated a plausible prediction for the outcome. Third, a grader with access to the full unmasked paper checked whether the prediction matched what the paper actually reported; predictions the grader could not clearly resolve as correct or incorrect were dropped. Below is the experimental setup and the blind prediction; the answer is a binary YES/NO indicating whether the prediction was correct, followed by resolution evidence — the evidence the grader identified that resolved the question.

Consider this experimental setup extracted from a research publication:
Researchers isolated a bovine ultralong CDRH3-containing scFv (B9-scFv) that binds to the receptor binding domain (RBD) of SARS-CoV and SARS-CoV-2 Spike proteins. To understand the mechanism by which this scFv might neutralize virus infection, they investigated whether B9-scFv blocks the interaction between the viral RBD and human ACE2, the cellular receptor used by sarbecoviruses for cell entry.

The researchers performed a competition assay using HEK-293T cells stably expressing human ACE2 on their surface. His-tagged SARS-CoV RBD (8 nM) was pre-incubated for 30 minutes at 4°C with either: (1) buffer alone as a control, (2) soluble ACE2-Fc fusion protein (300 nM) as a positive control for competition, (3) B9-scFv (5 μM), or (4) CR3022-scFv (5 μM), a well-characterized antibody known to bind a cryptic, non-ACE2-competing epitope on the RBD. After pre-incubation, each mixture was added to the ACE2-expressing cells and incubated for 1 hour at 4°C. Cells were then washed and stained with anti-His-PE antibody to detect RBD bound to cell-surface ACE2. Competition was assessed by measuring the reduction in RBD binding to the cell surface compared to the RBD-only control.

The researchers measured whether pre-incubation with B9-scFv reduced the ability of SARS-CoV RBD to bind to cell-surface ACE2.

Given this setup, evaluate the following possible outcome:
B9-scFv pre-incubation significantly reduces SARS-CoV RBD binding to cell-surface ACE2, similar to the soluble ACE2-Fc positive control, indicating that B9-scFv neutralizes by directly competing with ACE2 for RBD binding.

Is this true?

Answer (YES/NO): NO